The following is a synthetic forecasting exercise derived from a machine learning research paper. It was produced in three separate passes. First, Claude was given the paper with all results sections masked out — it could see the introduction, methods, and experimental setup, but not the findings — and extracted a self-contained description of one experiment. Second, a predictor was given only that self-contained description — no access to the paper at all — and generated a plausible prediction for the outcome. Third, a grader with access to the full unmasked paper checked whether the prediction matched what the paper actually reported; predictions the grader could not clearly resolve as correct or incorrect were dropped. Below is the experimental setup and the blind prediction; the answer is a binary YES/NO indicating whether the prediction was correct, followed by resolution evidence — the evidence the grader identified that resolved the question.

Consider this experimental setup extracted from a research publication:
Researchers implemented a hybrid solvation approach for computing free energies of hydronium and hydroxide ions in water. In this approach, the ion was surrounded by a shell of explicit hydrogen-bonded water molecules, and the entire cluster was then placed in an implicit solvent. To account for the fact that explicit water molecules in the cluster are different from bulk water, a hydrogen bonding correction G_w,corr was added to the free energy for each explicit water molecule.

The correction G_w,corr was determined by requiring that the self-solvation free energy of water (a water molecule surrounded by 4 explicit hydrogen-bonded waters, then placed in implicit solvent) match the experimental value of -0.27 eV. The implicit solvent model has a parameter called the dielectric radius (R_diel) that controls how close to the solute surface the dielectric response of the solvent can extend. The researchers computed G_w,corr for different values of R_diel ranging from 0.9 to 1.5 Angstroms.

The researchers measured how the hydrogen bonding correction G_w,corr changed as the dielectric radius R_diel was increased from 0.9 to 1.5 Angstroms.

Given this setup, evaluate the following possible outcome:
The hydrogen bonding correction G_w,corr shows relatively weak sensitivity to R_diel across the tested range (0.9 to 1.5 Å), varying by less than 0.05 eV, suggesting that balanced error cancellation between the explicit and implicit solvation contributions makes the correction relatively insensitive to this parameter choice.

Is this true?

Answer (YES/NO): NO